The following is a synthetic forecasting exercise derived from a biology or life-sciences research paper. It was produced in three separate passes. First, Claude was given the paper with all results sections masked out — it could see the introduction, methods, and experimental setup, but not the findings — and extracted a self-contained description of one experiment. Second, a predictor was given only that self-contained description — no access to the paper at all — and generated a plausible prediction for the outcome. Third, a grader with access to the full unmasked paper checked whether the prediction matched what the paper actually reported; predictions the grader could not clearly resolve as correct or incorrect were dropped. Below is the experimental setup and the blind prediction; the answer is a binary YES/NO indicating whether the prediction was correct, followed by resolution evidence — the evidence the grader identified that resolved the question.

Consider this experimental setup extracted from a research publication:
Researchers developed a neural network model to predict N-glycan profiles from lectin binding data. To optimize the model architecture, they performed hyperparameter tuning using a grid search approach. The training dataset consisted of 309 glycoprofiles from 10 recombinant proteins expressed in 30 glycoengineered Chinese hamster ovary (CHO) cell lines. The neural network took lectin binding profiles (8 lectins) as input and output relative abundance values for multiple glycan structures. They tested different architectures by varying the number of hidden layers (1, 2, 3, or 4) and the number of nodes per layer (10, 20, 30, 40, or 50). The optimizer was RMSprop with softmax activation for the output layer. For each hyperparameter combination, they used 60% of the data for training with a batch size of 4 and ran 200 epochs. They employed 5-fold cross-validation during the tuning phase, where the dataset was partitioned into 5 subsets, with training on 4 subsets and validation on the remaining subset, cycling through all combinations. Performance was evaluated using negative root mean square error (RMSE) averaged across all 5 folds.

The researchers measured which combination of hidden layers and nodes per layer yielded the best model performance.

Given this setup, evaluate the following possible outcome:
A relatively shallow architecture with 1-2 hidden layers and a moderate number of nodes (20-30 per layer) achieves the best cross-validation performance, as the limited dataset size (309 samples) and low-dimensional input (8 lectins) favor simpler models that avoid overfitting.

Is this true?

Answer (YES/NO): NO